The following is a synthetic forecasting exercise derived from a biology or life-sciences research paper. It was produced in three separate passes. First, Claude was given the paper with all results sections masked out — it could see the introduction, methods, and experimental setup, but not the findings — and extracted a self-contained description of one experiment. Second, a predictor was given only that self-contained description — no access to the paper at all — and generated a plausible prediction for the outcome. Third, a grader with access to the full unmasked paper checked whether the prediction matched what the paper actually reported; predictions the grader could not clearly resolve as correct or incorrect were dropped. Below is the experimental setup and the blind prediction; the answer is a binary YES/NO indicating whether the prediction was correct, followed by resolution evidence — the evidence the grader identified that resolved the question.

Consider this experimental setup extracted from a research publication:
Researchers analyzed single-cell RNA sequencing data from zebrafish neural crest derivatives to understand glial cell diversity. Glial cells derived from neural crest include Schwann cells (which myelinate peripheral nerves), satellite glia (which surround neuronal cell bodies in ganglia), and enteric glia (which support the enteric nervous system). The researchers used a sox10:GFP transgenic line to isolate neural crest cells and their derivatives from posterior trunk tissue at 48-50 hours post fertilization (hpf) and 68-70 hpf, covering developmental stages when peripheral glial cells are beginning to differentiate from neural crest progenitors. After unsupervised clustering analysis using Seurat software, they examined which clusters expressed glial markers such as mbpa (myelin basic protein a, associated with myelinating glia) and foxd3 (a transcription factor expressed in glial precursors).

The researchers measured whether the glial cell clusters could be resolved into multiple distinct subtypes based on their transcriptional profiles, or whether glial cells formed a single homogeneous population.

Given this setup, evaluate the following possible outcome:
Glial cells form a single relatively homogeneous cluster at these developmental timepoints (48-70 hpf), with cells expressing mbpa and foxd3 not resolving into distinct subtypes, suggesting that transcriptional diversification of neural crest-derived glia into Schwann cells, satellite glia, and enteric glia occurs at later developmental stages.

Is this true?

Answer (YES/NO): YES